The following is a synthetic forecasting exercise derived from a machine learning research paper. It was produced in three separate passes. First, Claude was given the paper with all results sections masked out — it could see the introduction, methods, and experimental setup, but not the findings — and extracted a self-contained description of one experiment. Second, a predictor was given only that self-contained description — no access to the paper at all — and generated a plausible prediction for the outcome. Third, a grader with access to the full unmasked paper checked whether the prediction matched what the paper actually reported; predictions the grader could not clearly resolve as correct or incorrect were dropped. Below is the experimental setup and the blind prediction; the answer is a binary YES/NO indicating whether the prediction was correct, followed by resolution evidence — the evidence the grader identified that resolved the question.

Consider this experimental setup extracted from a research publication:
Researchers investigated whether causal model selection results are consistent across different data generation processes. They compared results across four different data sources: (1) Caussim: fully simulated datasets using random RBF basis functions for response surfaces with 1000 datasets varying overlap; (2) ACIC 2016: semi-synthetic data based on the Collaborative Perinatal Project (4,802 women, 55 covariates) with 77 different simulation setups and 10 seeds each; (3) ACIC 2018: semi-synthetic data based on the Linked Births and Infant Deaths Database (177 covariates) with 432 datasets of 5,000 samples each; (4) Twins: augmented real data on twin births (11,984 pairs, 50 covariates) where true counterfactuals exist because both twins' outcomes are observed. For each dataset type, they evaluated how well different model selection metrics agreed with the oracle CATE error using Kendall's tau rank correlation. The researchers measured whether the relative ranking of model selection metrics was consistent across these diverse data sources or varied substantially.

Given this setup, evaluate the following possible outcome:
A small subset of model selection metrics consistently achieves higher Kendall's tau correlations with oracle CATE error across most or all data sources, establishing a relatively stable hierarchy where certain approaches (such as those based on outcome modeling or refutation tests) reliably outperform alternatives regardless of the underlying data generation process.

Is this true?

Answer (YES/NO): YES